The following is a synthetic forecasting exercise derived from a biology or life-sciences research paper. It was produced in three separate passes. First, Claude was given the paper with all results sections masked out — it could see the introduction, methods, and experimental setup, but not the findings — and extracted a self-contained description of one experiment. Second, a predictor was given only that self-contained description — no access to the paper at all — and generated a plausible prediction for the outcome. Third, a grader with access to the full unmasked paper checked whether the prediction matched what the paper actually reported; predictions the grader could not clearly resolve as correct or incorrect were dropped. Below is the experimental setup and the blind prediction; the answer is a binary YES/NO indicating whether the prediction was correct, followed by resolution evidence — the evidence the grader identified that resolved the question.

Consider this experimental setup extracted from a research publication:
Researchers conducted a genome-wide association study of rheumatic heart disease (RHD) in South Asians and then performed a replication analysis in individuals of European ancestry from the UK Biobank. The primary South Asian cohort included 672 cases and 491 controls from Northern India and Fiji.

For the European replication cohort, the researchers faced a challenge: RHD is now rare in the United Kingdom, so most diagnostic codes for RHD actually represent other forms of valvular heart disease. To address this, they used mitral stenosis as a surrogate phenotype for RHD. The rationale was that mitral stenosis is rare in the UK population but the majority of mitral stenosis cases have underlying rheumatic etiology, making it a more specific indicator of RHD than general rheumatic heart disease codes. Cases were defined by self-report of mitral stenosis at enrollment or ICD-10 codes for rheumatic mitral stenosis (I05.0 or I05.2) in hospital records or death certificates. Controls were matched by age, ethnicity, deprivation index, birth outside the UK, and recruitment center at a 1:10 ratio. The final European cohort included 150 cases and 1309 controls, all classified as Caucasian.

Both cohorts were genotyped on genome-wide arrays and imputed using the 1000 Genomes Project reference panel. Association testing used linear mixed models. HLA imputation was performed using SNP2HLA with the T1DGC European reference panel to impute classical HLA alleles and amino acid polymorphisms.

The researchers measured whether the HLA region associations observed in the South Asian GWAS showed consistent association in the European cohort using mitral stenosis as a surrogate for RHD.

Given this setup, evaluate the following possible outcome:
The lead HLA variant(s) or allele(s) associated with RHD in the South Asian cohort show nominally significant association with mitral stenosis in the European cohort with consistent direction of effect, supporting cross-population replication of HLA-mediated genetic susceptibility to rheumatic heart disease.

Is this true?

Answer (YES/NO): YES